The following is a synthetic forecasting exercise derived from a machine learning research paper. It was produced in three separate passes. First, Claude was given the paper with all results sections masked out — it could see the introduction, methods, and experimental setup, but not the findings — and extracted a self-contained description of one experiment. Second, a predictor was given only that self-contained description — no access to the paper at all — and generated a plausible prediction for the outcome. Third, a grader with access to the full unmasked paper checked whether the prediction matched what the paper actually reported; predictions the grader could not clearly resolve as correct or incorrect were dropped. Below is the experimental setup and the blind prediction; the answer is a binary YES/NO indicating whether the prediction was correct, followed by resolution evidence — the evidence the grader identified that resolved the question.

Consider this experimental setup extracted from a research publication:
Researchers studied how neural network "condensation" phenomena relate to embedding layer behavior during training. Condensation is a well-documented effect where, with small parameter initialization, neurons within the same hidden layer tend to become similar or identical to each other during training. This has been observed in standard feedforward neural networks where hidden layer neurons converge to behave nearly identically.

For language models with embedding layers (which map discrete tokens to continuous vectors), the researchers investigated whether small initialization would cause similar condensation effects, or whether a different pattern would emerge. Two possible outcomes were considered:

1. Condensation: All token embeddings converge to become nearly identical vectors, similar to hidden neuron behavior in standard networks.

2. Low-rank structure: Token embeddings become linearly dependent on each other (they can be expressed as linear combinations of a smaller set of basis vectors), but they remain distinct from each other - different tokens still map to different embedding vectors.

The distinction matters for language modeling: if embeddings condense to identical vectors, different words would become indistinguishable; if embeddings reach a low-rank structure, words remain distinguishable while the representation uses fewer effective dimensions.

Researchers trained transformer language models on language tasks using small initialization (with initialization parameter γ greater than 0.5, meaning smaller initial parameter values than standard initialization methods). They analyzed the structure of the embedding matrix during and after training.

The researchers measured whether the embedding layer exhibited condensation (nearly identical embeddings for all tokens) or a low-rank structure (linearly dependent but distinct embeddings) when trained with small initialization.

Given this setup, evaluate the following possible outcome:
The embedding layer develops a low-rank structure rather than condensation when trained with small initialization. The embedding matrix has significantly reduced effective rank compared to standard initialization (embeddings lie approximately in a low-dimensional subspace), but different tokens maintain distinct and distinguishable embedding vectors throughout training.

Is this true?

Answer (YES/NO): YES